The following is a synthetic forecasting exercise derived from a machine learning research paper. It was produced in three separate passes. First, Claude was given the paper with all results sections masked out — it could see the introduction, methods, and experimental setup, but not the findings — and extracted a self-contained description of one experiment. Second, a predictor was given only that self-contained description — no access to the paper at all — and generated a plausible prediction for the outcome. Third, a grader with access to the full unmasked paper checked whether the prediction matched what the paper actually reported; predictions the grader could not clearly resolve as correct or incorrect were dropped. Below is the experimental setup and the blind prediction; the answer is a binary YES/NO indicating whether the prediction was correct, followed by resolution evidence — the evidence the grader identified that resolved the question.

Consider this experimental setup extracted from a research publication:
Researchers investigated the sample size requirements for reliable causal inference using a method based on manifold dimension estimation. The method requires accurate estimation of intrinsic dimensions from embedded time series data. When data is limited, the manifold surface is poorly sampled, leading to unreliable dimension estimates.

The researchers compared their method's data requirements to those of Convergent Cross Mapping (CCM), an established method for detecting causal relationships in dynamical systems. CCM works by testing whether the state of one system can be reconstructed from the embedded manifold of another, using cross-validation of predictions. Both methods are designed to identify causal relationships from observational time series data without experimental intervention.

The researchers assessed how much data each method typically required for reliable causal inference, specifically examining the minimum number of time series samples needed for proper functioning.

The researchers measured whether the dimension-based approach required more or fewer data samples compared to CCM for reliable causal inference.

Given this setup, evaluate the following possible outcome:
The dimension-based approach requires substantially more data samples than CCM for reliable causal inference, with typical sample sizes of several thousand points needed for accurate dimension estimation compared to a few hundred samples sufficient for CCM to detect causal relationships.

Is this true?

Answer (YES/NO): YES